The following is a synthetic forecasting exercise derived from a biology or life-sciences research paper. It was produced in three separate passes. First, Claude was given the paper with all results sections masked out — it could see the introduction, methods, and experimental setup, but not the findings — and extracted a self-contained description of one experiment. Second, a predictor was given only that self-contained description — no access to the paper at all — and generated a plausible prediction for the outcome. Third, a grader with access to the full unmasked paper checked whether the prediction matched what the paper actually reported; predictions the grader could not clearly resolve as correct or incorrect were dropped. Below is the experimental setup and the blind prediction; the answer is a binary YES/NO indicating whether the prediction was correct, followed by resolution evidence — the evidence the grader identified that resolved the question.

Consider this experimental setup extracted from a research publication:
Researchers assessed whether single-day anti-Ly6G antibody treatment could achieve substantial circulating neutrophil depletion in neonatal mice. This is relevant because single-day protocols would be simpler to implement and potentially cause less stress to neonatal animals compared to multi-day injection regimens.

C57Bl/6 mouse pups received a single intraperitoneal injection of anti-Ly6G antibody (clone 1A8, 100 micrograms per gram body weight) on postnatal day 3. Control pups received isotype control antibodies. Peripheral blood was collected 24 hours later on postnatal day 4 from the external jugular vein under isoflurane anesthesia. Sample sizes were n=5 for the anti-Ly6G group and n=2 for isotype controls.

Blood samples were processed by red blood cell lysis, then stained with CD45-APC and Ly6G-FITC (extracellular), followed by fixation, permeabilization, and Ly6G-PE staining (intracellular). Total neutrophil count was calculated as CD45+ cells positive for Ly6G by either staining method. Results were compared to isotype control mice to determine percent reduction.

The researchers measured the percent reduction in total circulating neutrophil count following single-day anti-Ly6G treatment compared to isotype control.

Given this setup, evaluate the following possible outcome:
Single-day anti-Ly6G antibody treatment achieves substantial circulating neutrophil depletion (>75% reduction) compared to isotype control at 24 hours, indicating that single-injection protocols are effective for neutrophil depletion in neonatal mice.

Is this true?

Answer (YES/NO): NO